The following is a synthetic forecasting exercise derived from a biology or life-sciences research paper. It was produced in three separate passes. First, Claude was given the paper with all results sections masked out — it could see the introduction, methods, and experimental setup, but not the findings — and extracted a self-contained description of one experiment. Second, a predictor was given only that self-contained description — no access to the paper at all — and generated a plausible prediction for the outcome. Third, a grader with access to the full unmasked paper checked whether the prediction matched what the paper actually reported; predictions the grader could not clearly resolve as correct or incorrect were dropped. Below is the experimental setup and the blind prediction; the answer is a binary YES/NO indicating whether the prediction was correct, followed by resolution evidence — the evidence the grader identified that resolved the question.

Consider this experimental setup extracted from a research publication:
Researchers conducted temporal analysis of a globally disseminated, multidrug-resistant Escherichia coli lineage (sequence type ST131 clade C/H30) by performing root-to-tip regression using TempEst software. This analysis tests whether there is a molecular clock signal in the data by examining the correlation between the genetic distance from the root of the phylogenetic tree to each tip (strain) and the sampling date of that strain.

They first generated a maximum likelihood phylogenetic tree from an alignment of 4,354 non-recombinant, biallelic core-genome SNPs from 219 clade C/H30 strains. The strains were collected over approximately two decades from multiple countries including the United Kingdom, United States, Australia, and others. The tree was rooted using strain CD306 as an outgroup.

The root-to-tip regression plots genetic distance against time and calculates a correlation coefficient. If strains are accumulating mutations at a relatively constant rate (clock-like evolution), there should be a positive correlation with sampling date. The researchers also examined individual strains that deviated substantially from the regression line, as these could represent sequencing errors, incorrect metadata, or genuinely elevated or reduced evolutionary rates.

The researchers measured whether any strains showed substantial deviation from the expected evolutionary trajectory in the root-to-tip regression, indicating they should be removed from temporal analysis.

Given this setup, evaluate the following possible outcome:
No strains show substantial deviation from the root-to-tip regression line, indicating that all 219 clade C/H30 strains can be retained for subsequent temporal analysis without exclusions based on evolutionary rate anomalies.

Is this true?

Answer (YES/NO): NO